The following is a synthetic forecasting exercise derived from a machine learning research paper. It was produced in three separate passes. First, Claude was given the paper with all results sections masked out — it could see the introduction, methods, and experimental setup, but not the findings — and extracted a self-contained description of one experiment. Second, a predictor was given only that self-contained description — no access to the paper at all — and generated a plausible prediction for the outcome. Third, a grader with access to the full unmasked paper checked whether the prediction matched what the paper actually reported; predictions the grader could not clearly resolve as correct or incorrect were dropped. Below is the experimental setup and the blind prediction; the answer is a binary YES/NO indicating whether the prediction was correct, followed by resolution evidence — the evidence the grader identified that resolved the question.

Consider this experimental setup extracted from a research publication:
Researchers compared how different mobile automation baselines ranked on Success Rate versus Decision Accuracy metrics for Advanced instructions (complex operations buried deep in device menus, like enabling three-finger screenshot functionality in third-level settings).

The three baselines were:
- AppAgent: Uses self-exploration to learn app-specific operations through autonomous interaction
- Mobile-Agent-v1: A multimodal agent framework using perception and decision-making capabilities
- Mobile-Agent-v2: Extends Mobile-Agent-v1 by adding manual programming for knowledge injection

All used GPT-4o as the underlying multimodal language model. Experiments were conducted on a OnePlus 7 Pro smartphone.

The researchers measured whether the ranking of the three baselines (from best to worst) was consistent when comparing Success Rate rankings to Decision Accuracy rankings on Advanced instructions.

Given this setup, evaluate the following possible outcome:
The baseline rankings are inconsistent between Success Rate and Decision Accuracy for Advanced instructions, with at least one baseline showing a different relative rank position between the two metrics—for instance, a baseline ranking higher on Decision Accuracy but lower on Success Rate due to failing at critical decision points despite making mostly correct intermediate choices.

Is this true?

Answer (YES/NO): YES